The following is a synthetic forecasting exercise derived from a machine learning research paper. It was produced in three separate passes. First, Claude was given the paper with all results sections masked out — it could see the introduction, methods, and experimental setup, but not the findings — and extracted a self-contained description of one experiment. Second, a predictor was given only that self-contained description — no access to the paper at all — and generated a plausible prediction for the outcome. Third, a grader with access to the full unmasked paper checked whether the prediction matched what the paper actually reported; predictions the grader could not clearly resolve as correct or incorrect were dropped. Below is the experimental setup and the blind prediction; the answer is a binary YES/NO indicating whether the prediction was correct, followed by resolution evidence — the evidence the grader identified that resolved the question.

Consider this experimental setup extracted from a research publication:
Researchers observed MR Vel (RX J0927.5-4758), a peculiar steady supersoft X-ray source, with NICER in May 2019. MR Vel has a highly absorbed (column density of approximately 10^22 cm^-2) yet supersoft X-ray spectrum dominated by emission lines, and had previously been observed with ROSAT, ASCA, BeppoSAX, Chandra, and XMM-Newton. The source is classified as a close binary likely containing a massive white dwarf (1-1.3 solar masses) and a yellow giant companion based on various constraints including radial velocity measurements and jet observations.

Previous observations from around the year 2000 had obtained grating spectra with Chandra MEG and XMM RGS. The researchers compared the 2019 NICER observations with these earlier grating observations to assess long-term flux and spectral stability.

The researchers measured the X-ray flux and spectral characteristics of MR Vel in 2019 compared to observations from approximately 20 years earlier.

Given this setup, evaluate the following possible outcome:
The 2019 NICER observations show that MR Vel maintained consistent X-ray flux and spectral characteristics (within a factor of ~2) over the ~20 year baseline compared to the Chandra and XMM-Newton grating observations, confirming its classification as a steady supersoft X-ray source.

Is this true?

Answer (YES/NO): YES